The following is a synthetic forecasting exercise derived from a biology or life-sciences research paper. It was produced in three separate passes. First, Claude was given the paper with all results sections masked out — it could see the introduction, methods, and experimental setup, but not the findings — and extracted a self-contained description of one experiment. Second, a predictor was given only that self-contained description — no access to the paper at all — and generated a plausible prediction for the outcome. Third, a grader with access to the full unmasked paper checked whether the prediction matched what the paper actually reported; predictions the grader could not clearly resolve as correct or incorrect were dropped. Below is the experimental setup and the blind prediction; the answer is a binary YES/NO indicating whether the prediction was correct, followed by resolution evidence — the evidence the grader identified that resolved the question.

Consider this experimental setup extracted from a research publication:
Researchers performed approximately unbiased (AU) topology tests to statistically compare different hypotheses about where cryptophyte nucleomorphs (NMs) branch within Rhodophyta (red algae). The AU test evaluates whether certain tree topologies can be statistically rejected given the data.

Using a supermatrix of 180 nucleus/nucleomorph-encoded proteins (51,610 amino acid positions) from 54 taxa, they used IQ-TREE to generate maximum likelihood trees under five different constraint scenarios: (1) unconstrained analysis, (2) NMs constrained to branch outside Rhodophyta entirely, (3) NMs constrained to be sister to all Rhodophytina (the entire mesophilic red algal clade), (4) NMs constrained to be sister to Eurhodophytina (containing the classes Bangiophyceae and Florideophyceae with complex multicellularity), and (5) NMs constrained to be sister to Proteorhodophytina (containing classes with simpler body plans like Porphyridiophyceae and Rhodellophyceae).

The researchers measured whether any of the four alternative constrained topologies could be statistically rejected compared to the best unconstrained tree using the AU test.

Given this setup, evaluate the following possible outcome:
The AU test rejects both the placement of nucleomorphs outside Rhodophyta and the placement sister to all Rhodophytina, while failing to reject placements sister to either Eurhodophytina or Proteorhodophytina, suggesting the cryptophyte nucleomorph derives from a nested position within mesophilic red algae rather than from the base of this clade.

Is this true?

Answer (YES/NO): NO